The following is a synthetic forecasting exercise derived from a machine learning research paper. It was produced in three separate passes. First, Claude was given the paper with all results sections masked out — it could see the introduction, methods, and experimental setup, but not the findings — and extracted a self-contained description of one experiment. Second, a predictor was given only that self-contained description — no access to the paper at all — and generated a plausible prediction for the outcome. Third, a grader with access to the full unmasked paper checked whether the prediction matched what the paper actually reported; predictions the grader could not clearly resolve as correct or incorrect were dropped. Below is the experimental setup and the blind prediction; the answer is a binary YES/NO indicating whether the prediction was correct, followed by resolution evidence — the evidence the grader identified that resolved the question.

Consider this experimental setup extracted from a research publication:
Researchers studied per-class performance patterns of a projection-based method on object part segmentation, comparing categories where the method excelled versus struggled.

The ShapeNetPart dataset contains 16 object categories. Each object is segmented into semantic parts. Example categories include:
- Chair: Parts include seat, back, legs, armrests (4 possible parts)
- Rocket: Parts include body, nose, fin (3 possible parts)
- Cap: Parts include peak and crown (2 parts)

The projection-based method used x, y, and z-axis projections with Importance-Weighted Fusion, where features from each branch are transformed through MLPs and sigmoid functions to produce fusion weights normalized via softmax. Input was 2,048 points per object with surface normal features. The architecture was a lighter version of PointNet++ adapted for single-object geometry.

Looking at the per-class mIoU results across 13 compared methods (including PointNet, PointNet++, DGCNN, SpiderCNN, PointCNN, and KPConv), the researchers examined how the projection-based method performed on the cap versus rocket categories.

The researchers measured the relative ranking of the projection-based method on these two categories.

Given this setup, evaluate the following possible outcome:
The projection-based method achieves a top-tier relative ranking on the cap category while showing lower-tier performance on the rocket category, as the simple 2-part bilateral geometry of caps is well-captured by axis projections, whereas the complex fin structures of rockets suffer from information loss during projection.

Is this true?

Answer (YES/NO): NO